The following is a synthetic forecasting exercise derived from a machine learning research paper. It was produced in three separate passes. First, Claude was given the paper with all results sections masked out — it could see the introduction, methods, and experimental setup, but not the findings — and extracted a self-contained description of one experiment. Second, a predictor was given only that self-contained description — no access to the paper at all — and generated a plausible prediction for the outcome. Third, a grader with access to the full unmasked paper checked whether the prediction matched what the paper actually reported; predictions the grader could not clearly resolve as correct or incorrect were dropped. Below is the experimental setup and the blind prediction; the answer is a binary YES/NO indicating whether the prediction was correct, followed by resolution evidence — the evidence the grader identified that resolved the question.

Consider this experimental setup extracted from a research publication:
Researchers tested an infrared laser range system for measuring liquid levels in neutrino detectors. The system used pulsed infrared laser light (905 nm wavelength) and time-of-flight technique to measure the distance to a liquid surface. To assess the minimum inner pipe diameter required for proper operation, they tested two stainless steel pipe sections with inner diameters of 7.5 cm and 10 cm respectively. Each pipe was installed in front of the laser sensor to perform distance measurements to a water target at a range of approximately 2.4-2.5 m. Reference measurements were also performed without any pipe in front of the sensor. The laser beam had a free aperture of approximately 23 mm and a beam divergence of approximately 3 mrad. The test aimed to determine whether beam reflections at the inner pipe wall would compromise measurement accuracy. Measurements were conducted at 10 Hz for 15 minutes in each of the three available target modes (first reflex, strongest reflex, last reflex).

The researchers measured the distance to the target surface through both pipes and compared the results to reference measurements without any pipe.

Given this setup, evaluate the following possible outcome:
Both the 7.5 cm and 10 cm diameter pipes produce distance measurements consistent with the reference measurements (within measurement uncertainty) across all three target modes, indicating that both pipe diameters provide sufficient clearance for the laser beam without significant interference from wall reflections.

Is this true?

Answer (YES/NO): NO